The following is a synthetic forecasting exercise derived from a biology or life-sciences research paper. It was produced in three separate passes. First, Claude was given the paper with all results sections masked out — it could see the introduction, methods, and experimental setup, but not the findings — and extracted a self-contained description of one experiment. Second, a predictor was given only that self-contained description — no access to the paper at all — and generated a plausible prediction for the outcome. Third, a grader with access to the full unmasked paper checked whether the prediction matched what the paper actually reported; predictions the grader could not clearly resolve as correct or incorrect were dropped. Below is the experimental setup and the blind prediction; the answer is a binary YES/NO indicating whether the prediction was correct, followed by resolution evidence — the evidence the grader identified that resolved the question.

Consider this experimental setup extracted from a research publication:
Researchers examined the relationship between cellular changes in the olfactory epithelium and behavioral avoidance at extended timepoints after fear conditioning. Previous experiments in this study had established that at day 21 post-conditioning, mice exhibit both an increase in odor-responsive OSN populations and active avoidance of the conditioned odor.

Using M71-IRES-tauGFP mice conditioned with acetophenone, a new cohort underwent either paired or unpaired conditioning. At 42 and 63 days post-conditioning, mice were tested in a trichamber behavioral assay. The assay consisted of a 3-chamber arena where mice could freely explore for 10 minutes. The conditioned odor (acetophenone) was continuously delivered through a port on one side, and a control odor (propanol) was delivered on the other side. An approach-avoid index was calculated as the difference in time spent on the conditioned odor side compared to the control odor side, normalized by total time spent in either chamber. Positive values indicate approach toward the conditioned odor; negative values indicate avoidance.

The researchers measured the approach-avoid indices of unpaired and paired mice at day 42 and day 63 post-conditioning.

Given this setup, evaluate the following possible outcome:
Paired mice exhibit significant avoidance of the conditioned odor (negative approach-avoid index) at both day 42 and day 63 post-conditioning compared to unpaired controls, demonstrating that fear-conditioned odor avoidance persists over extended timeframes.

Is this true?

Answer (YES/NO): NO